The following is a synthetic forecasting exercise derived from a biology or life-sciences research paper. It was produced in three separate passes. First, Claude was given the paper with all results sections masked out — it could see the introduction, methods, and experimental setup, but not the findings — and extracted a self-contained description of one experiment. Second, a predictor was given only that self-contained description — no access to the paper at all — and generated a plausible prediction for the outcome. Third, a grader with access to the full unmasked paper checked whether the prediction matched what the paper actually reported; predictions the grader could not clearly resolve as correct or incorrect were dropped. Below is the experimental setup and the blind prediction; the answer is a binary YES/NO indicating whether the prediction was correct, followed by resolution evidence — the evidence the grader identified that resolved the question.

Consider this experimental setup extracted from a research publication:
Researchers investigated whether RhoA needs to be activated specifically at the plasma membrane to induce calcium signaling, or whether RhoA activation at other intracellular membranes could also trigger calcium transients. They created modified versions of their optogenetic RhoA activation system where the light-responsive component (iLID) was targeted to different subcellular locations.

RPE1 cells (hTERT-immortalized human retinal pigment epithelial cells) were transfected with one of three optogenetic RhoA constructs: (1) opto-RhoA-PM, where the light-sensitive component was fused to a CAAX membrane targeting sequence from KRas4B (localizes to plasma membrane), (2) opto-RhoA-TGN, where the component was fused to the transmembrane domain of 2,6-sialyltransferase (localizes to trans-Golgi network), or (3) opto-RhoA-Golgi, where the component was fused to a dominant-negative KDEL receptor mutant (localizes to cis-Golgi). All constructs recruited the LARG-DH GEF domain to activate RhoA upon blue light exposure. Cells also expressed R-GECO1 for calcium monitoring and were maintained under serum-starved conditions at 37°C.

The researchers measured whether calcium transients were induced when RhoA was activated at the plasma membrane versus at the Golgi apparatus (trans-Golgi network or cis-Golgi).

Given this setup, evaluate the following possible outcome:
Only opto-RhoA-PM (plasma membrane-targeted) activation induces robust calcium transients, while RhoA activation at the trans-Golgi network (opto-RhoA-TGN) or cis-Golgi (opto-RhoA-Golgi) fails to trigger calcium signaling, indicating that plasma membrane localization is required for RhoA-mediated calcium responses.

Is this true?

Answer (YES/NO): NO